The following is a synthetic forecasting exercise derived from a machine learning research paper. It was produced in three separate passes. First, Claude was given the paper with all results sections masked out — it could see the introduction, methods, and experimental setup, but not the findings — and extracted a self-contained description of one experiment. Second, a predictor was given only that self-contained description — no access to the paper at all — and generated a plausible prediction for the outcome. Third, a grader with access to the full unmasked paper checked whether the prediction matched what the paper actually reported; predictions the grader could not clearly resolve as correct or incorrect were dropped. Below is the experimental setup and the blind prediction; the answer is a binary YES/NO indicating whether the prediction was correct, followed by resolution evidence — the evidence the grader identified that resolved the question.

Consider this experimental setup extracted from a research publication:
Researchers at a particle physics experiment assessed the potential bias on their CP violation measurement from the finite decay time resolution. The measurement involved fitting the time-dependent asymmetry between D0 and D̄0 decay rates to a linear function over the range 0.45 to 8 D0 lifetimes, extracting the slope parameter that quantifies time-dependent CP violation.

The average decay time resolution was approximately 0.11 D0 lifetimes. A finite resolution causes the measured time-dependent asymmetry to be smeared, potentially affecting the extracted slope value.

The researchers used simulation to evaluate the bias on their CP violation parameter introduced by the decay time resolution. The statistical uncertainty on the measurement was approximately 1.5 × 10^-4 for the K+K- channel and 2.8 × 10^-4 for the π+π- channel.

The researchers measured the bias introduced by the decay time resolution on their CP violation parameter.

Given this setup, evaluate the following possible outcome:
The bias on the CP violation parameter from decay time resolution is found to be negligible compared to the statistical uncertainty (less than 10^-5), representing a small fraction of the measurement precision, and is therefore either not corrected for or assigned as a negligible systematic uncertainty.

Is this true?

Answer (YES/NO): YES